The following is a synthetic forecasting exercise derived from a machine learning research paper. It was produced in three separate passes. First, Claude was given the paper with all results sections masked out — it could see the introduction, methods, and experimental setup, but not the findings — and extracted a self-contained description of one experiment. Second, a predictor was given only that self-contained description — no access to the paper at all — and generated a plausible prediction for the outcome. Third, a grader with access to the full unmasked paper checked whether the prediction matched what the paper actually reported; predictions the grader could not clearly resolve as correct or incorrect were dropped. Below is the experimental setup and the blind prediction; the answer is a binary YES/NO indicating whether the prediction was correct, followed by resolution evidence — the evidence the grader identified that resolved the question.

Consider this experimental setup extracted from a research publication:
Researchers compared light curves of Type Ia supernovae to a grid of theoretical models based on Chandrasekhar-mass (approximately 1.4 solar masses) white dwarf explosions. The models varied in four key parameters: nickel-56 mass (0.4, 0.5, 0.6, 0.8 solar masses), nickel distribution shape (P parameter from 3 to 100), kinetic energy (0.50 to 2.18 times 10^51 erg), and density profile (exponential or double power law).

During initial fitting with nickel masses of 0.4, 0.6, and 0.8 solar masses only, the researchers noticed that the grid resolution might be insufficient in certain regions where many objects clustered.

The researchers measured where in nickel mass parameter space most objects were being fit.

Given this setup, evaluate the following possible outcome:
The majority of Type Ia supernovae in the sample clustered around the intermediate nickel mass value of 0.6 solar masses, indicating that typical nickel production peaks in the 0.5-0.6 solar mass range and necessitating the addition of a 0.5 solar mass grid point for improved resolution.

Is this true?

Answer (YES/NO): NO